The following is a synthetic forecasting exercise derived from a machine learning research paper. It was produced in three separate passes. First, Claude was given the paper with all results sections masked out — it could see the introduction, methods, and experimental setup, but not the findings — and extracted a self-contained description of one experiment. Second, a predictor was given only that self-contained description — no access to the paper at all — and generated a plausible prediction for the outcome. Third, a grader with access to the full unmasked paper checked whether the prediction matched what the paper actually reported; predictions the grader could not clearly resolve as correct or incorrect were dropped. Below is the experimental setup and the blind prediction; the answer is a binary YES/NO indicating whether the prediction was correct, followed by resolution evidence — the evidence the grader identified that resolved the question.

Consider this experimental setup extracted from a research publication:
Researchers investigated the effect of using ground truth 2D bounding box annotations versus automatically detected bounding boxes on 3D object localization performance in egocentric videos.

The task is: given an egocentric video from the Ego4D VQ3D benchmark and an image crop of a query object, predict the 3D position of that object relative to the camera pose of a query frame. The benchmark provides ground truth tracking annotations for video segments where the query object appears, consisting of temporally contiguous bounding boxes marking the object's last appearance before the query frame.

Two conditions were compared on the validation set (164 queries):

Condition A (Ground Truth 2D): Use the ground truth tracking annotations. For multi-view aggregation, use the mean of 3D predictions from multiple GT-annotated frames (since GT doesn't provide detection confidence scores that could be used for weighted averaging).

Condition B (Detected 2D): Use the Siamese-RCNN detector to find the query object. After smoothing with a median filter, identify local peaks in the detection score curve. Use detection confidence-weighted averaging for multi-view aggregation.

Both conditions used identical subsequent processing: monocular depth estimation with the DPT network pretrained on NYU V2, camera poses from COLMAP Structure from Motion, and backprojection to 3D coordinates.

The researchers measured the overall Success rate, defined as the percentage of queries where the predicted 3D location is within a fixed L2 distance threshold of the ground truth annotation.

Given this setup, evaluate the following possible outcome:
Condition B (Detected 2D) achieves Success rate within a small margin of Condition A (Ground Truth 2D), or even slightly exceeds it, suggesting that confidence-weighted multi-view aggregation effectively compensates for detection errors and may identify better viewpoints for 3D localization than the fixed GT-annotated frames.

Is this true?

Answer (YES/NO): NO